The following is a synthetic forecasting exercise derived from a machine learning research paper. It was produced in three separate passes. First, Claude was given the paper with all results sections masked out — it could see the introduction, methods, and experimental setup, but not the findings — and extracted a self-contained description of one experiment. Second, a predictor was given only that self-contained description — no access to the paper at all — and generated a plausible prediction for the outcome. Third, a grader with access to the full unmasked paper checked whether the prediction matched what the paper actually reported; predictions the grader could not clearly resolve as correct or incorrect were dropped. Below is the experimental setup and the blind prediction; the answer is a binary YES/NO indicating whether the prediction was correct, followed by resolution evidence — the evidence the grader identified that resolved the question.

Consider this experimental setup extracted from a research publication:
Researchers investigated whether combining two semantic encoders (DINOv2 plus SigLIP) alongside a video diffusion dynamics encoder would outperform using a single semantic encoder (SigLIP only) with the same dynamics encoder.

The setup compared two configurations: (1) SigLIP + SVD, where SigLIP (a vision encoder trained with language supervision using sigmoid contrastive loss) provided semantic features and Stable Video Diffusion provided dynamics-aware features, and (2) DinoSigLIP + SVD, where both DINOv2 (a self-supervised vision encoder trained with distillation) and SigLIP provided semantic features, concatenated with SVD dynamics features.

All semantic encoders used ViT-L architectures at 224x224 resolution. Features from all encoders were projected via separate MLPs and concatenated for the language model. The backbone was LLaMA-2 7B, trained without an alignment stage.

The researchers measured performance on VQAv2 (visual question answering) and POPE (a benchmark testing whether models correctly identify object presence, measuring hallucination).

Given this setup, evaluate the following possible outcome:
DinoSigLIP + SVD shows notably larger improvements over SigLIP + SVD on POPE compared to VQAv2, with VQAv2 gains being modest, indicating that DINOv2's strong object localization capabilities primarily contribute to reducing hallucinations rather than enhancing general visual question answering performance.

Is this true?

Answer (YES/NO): NO